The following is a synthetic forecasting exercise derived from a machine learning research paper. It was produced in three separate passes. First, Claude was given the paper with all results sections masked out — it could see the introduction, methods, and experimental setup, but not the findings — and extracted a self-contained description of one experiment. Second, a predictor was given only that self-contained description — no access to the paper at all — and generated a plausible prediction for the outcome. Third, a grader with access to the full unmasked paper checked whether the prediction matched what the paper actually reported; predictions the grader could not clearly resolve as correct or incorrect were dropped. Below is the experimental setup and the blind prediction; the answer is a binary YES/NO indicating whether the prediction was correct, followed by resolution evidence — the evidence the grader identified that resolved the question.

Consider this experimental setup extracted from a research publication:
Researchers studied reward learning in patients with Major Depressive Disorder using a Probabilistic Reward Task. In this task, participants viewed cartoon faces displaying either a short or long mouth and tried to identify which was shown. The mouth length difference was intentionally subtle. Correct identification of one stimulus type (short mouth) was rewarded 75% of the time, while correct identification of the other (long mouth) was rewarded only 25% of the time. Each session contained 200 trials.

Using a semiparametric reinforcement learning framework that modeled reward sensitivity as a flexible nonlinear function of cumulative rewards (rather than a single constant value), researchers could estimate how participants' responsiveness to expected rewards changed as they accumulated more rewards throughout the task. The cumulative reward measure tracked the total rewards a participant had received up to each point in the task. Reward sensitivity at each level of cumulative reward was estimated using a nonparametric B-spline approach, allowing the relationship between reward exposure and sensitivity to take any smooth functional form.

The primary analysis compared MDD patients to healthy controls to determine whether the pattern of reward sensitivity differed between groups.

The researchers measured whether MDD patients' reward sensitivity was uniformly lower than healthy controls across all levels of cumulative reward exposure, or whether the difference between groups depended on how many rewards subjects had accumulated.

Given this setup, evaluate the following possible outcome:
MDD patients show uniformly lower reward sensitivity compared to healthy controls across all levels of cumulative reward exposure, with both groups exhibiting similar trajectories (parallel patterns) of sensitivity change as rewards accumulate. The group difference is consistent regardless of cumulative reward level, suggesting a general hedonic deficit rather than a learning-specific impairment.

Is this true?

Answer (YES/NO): NO